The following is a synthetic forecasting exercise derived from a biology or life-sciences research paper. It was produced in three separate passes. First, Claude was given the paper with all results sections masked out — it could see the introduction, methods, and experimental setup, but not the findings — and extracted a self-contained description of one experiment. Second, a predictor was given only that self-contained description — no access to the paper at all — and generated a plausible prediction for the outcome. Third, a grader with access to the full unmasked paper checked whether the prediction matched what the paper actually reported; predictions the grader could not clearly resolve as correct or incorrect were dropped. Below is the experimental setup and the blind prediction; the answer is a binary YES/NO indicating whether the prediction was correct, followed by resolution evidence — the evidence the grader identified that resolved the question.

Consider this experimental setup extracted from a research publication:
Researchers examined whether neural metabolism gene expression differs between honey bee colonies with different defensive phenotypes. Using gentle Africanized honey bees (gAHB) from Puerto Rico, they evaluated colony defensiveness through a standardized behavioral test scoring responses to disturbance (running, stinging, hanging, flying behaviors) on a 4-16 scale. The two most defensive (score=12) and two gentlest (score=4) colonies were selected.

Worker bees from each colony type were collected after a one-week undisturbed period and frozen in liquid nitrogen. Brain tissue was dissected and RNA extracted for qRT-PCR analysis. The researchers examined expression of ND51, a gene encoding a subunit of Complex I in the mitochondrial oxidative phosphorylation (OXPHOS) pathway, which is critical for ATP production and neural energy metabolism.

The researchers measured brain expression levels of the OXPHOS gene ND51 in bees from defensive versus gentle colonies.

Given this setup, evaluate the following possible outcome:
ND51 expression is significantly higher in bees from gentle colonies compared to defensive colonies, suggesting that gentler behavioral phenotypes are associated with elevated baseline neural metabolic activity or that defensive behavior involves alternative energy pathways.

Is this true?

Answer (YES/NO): YES